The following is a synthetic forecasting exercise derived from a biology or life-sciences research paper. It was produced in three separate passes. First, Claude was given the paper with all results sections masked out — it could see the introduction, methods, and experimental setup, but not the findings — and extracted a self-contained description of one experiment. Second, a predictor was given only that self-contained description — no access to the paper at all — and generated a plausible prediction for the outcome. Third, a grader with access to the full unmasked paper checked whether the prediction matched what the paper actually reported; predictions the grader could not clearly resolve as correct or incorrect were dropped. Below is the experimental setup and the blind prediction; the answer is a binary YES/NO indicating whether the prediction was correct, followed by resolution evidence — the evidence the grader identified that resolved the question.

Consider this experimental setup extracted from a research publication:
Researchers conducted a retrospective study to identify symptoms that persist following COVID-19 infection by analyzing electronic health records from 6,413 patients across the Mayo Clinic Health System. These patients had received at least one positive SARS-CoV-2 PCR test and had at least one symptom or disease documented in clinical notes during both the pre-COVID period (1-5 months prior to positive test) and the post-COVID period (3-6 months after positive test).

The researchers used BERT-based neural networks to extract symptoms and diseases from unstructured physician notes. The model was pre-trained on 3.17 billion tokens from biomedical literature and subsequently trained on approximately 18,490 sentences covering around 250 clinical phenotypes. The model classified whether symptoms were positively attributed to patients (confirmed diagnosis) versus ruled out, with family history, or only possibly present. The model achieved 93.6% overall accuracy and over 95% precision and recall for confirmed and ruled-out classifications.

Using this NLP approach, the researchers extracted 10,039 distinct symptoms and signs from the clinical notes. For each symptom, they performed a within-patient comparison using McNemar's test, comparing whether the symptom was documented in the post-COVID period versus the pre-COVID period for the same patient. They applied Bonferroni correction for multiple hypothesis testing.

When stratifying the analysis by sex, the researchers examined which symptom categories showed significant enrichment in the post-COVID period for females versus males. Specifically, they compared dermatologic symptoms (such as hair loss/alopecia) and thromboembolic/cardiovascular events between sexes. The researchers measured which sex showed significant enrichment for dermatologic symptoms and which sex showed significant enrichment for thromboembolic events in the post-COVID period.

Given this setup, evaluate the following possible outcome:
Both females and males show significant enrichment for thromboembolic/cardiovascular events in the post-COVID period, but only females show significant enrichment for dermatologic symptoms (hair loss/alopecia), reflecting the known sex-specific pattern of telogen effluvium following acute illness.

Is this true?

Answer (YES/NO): NO